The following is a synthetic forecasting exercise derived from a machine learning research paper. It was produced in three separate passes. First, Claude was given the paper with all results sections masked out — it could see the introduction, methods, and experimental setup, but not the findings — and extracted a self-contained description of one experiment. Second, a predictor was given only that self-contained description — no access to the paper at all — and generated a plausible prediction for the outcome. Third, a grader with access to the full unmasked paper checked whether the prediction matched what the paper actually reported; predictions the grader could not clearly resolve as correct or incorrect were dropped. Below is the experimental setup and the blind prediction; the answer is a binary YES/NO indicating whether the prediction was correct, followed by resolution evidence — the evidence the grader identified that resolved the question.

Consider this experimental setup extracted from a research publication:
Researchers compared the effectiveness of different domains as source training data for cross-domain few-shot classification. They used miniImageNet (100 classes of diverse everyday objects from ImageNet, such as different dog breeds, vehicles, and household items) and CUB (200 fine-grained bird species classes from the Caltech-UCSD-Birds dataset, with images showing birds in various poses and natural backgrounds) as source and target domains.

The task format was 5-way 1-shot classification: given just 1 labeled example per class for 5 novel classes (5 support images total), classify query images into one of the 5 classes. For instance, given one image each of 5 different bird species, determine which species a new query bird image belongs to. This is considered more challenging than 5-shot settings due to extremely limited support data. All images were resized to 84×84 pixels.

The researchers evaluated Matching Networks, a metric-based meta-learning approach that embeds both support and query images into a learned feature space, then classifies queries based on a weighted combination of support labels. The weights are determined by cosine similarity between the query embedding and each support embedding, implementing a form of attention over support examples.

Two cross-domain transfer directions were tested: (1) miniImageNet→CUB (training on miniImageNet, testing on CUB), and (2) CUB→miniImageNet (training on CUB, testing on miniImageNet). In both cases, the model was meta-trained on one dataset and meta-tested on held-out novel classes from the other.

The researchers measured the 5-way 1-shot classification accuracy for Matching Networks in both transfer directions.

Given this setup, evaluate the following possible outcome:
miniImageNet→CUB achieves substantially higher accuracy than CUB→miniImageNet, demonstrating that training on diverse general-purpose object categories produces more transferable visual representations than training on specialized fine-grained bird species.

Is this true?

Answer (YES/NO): YES